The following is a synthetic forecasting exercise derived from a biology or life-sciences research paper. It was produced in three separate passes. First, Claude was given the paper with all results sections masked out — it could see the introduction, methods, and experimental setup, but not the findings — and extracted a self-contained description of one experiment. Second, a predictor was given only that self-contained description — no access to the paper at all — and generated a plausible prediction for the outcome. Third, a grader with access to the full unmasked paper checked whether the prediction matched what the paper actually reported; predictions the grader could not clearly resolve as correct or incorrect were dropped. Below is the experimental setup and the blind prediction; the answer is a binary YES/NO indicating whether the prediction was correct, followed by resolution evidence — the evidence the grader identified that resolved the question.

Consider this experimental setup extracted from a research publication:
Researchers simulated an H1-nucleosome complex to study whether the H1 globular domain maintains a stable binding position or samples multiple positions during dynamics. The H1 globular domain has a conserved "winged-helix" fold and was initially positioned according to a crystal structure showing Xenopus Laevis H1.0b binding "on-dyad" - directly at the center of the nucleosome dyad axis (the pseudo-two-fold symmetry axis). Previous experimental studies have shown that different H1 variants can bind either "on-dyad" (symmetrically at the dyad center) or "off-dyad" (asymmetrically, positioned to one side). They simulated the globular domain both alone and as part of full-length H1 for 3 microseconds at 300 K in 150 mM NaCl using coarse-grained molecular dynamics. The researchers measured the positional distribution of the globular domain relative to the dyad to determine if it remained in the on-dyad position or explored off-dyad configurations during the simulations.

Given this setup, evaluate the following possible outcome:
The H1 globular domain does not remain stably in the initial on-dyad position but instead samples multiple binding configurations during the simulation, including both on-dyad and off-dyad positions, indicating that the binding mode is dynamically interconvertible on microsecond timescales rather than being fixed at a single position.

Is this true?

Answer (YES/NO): YES